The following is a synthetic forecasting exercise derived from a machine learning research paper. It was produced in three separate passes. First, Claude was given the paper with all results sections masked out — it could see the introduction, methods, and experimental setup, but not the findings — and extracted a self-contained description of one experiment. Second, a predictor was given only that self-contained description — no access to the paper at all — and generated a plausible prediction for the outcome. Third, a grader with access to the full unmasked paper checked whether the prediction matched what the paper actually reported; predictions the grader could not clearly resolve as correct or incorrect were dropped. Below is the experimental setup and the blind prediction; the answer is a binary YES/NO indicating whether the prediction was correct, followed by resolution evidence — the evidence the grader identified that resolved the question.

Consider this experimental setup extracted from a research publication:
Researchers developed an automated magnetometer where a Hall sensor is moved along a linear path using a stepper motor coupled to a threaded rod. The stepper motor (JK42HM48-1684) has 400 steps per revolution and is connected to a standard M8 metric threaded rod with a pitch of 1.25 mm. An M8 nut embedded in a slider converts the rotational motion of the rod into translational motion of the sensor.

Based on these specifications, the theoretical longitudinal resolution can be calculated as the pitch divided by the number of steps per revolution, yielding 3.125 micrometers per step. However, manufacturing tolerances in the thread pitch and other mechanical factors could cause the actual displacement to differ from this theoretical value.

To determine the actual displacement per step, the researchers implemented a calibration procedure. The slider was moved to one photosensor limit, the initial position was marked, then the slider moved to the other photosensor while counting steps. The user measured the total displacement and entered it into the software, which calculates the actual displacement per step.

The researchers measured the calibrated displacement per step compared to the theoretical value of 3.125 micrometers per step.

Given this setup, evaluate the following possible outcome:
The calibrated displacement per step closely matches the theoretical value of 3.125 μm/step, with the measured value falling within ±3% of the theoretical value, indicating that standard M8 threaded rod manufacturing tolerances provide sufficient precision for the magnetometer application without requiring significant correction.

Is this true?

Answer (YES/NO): YES